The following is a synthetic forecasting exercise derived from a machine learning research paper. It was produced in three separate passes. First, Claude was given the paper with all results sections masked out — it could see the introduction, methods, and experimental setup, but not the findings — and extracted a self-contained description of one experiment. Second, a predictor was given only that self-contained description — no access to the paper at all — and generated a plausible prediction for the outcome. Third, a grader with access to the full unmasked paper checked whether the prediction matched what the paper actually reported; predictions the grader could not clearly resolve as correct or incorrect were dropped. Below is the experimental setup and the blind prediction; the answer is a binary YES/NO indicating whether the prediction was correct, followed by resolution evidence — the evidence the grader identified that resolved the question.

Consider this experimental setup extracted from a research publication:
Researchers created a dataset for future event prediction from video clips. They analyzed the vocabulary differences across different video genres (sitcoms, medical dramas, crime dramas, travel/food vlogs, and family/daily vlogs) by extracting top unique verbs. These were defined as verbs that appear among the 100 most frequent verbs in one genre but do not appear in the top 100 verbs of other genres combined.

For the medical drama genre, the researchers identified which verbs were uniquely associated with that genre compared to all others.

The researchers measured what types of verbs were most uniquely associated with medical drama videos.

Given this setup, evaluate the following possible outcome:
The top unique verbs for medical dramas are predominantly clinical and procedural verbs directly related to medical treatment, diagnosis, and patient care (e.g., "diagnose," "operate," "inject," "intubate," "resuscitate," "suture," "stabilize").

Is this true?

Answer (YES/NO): NO